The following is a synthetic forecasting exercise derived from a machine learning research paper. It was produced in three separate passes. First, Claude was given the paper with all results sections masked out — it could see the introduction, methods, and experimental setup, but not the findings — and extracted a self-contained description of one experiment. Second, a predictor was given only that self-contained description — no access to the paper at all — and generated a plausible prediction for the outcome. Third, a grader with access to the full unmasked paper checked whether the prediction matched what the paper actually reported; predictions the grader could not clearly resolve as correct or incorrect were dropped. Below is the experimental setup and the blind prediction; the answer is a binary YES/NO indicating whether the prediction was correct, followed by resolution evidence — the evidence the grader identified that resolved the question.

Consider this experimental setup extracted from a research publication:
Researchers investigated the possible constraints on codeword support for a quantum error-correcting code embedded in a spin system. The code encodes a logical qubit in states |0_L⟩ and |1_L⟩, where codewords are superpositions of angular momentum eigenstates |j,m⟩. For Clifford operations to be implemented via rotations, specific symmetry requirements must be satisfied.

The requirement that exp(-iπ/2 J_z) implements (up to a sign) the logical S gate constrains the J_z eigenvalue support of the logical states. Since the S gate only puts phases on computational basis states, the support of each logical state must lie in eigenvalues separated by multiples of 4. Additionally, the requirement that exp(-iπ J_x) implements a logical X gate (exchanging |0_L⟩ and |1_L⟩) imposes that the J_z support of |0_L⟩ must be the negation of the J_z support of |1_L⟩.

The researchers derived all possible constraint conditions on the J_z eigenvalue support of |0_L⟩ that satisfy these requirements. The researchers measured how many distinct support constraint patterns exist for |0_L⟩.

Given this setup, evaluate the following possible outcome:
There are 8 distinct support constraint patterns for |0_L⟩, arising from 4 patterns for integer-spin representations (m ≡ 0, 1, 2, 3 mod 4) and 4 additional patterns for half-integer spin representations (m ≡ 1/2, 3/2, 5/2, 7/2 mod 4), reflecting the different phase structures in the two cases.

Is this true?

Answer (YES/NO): NO